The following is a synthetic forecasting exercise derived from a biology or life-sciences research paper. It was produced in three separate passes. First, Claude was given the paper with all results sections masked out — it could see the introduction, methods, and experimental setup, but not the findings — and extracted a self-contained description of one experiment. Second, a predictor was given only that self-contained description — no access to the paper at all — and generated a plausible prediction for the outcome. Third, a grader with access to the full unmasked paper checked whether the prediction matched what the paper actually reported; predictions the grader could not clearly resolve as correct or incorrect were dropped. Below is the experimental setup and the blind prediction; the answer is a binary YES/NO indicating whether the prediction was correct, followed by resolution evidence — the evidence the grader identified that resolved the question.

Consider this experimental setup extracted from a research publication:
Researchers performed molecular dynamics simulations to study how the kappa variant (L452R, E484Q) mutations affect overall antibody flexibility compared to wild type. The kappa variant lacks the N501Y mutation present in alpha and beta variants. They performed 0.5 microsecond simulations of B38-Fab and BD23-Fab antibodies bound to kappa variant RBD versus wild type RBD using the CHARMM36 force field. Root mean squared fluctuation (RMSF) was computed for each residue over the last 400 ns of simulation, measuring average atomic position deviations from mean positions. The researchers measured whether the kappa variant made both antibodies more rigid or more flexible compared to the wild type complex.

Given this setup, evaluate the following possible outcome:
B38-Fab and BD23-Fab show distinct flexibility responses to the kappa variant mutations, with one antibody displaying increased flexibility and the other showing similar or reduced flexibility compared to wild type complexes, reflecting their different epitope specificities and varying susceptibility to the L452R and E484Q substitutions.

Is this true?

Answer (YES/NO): NO